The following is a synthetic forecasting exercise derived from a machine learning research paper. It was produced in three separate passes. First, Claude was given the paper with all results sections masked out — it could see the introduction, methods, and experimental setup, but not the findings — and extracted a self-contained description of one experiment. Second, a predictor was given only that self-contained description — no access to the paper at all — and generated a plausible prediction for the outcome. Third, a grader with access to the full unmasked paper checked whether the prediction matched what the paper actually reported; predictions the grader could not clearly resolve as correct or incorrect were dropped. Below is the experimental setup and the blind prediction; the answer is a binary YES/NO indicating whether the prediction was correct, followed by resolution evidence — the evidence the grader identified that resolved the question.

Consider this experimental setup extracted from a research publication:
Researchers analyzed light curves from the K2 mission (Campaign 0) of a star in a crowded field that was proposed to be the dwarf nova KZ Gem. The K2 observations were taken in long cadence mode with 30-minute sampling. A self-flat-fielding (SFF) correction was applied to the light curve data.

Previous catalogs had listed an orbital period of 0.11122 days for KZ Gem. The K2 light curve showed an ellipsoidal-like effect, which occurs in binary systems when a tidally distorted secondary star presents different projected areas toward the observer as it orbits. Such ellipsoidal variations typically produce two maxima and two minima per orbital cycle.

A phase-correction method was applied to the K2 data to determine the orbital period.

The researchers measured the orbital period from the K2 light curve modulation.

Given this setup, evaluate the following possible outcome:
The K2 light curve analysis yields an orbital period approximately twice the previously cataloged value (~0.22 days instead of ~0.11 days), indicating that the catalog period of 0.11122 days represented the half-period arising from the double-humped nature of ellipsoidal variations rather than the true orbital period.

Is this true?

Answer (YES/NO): YES